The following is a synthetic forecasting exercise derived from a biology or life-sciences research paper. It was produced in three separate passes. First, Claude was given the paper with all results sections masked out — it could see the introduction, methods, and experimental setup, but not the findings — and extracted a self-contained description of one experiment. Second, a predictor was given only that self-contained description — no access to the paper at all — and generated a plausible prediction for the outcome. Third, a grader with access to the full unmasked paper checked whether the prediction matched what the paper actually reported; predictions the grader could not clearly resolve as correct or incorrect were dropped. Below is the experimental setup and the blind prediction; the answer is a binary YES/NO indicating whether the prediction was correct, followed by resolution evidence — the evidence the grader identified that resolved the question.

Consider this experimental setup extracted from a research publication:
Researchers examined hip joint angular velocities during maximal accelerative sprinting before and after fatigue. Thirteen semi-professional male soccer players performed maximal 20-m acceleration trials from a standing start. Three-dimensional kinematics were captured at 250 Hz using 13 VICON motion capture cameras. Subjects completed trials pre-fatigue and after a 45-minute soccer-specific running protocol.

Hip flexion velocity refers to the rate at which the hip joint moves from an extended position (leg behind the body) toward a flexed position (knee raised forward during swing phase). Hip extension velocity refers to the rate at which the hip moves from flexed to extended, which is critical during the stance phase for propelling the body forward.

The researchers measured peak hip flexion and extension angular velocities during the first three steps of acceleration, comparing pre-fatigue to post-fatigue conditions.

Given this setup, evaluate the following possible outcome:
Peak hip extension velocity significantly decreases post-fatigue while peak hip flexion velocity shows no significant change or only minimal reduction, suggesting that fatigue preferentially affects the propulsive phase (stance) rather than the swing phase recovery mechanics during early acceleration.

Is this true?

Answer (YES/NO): NO